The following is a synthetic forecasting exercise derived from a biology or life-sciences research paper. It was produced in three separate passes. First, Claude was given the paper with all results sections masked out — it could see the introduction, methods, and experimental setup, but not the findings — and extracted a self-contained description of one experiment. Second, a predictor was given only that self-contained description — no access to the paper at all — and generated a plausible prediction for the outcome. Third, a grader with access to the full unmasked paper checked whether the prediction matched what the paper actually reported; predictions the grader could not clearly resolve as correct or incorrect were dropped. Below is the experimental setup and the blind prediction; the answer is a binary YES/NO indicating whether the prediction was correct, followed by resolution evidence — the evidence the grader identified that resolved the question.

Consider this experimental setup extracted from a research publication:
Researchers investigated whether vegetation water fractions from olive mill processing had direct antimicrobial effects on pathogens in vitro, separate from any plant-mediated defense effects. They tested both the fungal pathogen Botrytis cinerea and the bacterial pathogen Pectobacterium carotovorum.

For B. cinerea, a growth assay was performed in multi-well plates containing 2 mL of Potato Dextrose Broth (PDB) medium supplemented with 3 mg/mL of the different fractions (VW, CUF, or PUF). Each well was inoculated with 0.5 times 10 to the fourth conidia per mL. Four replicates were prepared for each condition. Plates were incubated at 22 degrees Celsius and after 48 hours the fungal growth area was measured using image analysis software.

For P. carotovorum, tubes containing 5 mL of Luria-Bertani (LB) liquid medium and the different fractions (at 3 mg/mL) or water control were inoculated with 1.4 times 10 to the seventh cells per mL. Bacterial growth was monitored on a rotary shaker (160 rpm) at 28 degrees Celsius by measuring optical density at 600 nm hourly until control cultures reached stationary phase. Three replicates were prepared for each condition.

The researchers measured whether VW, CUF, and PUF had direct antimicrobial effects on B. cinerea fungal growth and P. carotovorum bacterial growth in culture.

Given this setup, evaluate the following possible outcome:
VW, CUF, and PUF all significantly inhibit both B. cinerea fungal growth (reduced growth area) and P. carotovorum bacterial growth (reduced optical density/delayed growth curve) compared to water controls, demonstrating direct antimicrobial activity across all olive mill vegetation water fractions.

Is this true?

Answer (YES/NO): NO